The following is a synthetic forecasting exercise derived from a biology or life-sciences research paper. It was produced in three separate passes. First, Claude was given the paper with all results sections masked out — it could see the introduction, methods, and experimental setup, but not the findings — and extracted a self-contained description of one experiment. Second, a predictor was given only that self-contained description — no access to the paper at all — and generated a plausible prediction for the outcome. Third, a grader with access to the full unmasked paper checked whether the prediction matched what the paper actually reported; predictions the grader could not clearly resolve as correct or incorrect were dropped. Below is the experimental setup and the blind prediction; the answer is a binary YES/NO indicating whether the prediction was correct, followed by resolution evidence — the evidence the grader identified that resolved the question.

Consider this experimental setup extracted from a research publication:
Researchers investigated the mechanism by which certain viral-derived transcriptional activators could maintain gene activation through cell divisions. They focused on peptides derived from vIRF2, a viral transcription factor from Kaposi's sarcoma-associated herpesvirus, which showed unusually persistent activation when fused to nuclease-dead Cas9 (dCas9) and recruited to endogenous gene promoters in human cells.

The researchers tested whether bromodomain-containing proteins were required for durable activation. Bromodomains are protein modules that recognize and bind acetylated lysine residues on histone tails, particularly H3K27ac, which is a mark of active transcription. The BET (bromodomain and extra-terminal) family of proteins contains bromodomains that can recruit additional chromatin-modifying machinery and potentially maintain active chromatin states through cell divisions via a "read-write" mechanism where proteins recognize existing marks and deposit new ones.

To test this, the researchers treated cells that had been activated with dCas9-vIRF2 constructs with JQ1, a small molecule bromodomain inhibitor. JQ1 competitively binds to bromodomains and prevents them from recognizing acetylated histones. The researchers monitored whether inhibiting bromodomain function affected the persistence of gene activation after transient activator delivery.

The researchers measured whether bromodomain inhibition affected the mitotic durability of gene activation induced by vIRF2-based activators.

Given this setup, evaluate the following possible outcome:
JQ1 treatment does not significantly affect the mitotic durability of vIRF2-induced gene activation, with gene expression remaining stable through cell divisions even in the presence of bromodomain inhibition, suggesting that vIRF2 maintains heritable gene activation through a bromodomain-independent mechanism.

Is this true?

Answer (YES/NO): NO